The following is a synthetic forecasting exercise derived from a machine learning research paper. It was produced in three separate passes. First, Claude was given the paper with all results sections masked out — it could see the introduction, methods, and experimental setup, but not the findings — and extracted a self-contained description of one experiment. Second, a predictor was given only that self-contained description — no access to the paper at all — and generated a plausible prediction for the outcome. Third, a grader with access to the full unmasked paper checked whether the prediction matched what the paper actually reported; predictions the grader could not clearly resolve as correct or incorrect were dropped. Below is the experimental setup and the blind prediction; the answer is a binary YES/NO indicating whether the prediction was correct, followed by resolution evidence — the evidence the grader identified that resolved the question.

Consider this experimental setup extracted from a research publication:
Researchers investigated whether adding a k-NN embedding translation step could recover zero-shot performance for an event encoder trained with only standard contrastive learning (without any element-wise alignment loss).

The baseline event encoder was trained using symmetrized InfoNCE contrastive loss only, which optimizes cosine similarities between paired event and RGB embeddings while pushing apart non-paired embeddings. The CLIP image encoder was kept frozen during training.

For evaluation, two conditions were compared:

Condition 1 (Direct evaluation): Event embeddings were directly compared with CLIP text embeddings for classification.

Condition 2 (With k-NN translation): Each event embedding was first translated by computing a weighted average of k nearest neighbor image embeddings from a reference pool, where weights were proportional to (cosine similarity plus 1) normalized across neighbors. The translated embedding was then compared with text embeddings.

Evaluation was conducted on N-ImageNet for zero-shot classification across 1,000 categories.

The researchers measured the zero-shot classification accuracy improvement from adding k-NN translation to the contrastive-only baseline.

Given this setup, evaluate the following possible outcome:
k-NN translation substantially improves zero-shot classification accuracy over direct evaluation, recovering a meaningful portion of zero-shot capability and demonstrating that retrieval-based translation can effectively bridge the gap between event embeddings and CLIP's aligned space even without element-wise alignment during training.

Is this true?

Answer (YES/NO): YES